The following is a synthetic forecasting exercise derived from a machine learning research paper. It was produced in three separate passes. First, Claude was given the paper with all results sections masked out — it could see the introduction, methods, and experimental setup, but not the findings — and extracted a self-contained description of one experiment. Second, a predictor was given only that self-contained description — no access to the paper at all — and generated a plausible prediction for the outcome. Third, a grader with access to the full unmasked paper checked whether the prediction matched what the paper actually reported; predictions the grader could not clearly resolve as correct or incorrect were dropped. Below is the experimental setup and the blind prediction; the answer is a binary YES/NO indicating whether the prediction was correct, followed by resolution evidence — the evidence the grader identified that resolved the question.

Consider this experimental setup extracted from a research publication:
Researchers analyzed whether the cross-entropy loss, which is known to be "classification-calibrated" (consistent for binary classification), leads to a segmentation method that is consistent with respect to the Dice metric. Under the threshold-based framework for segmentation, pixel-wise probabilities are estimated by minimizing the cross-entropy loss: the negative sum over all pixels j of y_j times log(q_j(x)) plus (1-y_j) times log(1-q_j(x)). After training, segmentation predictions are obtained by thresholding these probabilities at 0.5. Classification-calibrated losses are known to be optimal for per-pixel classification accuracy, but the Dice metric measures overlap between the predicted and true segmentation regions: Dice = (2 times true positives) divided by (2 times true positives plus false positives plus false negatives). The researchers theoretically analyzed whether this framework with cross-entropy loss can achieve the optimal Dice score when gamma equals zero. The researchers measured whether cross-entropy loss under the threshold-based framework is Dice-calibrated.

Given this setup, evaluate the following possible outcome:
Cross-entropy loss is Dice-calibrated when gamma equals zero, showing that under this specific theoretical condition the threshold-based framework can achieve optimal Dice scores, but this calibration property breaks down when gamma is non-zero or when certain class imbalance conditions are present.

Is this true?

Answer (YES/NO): NO